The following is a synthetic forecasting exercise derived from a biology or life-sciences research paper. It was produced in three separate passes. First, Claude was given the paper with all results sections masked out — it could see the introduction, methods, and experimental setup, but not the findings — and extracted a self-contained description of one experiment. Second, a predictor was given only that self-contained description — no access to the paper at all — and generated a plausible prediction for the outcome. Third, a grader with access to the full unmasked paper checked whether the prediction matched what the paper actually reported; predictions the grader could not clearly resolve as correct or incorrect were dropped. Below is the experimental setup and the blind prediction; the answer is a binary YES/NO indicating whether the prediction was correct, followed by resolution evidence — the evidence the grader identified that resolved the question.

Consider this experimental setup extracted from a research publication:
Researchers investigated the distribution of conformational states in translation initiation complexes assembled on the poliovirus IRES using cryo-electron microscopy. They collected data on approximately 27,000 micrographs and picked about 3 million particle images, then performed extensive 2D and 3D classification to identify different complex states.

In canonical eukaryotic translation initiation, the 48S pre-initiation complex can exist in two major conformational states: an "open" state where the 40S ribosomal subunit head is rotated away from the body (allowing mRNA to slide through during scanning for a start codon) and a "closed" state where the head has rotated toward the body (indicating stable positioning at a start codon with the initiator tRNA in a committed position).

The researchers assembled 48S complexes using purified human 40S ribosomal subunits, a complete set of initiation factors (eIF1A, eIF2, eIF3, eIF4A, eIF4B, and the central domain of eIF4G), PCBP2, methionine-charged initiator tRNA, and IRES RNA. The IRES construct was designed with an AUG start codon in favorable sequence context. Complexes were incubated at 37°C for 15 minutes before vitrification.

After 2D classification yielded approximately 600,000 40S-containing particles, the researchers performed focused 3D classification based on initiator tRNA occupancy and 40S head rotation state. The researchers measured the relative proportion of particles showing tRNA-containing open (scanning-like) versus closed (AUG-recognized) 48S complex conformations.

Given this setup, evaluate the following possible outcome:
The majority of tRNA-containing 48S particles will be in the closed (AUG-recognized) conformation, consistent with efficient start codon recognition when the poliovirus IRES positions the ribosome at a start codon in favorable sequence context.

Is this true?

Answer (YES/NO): YES